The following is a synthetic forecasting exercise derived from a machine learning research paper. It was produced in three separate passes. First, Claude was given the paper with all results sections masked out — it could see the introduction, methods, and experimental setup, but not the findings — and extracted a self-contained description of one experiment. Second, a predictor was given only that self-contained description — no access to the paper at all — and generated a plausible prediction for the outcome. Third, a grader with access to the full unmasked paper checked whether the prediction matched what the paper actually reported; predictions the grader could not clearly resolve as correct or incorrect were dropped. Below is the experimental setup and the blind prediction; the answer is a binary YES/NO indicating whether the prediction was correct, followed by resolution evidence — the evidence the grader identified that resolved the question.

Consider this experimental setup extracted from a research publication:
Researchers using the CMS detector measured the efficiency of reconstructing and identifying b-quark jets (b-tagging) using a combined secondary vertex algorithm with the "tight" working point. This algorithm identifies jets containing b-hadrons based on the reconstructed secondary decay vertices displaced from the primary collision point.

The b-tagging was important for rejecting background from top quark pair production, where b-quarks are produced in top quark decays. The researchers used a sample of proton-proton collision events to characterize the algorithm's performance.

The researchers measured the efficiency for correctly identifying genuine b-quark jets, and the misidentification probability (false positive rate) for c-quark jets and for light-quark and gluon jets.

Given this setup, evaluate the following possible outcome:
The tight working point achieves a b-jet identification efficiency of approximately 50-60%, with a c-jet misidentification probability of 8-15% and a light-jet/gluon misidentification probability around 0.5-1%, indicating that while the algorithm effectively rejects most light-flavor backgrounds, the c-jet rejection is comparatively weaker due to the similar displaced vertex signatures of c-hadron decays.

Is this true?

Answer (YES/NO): NO